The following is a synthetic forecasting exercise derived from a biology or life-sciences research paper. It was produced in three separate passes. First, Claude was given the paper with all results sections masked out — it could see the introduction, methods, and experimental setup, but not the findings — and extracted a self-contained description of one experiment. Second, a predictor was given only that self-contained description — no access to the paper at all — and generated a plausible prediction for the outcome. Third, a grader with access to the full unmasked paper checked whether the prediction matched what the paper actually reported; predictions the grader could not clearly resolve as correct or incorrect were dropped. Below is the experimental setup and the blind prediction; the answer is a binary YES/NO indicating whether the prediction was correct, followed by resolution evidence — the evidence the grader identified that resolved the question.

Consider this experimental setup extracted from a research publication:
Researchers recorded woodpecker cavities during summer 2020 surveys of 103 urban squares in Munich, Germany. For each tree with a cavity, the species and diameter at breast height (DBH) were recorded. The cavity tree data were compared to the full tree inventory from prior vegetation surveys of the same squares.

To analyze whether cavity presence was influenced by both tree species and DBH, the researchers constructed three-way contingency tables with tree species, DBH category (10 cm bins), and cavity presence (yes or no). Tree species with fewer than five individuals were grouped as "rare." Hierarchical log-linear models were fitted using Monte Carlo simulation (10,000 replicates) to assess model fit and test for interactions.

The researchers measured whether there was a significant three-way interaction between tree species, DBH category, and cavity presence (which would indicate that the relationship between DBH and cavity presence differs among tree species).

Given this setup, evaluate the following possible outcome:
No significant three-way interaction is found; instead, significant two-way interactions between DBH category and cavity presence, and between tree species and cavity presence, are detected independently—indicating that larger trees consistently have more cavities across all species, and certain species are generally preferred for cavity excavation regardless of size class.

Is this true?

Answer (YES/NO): YES